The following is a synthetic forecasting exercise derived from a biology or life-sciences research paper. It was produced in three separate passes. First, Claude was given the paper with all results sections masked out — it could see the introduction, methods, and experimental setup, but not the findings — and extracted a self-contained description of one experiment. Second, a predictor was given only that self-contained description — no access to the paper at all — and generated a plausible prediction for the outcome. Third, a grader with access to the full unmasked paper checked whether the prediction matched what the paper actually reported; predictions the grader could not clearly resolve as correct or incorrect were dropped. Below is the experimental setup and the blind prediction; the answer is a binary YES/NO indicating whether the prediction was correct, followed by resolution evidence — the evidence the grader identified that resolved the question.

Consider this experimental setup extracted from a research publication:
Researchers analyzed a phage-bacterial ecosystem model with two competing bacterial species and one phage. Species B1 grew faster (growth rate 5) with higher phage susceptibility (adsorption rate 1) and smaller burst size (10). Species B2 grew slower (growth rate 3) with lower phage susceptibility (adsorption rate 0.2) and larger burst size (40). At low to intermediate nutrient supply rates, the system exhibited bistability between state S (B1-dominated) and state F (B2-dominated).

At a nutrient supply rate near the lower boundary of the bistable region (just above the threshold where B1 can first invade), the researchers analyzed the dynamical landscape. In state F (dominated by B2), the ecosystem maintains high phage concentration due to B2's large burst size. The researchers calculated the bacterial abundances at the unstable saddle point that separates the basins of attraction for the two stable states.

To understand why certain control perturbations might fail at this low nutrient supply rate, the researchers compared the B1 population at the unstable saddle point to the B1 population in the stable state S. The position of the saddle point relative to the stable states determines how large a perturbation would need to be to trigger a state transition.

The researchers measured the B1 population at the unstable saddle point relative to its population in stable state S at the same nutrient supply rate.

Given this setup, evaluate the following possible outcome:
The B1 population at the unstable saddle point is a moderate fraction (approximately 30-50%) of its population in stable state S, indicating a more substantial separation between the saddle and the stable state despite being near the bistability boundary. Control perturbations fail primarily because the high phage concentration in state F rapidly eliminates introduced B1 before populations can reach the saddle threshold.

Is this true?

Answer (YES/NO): NO